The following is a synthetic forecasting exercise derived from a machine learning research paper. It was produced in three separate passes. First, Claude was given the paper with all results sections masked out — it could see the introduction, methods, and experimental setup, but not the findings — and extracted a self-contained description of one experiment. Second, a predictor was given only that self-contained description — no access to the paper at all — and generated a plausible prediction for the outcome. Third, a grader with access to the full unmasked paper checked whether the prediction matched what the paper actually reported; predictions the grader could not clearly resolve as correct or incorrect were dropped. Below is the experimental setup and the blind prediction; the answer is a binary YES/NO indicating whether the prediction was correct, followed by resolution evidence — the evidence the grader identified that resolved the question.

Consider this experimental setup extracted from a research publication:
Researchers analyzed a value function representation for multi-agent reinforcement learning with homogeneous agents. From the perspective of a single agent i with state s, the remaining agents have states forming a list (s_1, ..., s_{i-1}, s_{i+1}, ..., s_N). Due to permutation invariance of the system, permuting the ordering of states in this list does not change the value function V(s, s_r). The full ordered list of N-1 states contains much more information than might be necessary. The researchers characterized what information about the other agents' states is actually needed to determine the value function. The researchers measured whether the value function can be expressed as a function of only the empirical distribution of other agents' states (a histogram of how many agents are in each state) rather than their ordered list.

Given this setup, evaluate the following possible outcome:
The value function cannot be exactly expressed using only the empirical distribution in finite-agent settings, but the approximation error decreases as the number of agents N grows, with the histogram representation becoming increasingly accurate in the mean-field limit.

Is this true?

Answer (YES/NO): NO